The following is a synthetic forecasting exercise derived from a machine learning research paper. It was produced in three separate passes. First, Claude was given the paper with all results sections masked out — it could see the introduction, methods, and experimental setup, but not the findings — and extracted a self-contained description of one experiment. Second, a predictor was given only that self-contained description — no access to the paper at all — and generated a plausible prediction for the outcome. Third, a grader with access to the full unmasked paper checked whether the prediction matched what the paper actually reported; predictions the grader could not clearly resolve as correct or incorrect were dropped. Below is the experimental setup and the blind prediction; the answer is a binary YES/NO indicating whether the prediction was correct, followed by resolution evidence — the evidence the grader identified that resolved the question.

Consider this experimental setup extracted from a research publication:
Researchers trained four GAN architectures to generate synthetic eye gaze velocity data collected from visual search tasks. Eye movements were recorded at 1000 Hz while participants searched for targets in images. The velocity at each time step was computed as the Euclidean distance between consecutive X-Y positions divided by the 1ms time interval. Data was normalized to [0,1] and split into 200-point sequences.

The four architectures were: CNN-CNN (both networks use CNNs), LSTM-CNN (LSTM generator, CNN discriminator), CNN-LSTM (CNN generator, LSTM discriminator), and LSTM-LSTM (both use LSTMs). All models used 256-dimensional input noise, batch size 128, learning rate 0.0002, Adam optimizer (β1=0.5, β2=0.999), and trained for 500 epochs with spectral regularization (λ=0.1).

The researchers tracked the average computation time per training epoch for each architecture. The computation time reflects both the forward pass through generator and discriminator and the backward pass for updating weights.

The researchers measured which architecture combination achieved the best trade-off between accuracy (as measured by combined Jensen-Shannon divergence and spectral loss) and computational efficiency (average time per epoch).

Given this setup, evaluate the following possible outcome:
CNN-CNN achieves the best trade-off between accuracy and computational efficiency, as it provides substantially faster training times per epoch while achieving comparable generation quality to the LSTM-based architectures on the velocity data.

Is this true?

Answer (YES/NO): NO